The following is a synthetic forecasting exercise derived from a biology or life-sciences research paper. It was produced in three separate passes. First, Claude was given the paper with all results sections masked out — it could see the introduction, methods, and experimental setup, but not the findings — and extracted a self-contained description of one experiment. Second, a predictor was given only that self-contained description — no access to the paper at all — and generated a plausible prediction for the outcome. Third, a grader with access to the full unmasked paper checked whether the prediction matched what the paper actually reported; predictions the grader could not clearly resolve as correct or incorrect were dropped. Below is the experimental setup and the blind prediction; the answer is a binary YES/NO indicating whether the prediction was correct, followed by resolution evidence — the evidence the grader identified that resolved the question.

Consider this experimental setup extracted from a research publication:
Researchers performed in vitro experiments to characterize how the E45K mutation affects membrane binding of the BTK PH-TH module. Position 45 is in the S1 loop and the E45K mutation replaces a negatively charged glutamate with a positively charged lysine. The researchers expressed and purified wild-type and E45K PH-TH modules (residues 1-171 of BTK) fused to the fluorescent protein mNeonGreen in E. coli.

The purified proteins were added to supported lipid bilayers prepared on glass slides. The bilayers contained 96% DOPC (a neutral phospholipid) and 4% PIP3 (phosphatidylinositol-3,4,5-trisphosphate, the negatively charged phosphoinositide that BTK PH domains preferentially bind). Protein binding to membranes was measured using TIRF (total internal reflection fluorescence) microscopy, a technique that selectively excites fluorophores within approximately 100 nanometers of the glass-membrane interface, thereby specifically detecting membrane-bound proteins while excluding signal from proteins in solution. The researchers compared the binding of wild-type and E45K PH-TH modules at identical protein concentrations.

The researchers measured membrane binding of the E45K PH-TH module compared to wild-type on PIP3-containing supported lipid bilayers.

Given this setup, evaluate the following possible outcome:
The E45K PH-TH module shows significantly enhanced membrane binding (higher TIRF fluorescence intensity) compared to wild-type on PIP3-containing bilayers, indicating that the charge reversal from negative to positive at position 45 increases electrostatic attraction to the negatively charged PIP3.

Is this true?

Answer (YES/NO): NO